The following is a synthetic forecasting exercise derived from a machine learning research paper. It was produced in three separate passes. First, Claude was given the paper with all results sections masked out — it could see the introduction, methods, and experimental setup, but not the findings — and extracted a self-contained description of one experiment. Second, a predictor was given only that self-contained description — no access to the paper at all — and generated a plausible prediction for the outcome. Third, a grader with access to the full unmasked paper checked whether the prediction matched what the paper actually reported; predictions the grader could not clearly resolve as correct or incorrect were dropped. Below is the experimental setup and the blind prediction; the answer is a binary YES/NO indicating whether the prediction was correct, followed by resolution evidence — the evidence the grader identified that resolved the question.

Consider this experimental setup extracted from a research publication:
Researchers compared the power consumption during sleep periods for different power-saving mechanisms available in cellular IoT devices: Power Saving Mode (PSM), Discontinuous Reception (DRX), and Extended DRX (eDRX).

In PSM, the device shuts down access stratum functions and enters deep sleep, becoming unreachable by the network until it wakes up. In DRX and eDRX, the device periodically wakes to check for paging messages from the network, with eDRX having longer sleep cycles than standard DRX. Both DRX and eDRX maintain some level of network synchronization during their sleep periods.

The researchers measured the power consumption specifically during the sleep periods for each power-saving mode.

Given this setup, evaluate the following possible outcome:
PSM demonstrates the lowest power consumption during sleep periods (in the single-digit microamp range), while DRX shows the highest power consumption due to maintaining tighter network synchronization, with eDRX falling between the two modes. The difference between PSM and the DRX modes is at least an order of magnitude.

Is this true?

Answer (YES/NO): NO